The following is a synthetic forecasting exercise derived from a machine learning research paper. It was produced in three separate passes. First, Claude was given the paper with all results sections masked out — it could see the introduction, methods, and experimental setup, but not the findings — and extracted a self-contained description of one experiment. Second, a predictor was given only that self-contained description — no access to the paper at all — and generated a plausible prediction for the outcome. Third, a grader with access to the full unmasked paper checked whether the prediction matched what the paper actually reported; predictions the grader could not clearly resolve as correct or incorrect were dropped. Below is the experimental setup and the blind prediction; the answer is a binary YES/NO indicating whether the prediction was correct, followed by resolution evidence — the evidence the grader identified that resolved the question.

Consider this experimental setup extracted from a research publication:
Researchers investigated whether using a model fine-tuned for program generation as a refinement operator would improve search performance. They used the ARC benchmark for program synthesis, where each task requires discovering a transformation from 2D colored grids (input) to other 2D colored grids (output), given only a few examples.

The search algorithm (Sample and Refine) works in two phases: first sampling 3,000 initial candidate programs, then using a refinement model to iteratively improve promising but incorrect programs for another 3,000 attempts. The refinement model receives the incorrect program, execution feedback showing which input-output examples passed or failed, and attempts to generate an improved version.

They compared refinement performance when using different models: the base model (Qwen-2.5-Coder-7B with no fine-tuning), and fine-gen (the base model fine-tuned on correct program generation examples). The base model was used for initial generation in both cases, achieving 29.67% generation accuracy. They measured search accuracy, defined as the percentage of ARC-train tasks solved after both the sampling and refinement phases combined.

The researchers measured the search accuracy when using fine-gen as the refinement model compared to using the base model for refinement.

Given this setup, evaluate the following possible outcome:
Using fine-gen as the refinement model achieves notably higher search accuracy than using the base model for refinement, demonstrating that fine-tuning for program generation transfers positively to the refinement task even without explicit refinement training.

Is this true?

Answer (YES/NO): NO